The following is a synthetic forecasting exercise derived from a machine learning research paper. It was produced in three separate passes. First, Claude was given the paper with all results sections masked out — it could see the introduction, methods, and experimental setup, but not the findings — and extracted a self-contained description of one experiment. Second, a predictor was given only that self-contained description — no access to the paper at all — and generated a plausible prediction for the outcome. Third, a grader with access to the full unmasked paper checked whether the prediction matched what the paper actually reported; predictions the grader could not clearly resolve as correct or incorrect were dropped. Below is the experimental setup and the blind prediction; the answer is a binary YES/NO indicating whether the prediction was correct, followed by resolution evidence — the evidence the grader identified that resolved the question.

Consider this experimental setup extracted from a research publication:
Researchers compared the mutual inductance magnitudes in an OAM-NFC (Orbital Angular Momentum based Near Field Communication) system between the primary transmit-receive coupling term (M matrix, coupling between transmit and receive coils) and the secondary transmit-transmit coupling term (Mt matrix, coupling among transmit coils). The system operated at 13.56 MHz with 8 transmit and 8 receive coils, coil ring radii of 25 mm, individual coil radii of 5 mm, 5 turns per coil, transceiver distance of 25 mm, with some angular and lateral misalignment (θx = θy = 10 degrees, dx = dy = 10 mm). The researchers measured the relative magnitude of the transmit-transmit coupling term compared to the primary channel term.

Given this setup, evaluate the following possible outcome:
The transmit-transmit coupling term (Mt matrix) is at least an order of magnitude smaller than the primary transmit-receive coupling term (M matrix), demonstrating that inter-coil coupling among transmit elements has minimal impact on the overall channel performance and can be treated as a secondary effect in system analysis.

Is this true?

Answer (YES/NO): YES